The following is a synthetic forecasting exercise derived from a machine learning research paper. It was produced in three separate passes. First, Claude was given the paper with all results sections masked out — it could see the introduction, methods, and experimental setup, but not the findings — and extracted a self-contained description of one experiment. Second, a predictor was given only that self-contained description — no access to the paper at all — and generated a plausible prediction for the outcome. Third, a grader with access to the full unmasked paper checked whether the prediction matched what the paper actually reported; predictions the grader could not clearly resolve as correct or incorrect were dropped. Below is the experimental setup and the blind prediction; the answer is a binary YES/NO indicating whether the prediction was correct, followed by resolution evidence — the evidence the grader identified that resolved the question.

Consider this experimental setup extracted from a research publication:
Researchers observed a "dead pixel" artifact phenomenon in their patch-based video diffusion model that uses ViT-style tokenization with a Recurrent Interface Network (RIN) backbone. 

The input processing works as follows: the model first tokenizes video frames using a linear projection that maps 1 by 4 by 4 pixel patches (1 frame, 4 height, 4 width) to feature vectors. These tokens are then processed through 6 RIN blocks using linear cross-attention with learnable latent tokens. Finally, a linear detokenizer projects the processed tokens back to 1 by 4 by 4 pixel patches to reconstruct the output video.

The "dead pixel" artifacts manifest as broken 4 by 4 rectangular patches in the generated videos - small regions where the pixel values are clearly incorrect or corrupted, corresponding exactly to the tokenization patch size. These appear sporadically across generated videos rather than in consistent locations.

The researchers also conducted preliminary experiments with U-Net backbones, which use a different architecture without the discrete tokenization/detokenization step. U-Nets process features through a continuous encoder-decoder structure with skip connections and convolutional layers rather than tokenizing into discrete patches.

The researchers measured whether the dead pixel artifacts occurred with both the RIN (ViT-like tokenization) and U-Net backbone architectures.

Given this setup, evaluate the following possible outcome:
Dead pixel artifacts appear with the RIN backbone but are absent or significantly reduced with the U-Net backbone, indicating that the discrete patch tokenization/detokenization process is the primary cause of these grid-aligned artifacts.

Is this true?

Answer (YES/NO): YES